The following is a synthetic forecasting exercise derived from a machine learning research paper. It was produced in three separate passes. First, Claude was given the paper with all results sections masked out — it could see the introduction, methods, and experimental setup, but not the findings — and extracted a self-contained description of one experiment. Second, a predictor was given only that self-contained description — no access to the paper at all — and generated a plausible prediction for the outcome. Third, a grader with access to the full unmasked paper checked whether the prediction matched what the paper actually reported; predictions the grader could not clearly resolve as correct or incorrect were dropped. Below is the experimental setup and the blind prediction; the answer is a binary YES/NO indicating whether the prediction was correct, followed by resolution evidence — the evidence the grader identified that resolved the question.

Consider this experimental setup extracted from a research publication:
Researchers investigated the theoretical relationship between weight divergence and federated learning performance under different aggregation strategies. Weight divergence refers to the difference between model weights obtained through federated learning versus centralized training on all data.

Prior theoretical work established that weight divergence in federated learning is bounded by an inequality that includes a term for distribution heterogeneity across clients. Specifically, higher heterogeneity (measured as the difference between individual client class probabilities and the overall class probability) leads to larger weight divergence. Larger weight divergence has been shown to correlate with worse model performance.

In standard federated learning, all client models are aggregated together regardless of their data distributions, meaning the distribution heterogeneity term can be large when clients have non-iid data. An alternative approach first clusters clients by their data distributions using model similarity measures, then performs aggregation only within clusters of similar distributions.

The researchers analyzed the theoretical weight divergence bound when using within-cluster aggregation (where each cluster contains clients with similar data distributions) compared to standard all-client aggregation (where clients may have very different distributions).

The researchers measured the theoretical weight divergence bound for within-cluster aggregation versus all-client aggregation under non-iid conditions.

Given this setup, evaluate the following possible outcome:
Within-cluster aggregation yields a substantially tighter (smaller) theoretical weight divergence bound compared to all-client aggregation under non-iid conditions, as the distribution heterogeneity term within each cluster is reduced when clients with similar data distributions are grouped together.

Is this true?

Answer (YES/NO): YES